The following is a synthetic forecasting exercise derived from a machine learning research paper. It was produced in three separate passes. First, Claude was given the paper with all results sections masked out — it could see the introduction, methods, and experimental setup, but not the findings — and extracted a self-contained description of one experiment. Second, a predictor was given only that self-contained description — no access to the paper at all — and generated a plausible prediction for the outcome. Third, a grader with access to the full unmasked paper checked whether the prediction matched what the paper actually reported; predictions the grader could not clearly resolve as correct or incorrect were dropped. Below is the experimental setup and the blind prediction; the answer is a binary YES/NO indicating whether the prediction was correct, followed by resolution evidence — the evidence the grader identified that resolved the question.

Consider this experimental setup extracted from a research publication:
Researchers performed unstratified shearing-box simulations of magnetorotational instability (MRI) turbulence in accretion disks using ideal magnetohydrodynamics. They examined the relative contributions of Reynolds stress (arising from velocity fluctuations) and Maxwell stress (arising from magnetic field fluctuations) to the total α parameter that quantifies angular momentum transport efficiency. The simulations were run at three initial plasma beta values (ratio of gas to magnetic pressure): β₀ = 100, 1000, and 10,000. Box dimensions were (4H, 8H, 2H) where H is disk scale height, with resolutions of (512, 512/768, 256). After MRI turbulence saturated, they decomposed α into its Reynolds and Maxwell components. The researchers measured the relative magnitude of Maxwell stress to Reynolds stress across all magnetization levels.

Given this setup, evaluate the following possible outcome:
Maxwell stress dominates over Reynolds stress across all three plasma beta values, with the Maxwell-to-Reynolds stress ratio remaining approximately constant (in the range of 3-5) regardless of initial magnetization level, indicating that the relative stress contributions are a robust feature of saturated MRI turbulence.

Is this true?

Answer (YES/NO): YES